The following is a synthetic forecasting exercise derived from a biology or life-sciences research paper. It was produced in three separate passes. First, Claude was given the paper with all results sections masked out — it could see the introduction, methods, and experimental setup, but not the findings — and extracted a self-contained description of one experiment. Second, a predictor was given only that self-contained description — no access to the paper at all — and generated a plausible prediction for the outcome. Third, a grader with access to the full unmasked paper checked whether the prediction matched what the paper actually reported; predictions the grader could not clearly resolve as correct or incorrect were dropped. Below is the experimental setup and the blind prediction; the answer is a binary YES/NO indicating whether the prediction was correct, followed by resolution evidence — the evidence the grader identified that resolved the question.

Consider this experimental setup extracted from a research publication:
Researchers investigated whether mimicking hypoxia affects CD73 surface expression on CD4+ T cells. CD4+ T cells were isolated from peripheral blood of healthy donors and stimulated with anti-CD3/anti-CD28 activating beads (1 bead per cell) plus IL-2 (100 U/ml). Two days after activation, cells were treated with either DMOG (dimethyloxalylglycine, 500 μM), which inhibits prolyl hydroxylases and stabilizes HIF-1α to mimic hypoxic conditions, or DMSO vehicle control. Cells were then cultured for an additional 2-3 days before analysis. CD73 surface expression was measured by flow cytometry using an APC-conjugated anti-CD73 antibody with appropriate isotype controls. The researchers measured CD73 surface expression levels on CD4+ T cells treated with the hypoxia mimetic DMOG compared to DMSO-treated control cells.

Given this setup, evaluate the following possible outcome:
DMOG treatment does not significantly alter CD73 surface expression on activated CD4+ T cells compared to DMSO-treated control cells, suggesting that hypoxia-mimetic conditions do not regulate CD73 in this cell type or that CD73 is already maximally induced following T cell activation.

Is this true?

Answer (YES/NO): NO